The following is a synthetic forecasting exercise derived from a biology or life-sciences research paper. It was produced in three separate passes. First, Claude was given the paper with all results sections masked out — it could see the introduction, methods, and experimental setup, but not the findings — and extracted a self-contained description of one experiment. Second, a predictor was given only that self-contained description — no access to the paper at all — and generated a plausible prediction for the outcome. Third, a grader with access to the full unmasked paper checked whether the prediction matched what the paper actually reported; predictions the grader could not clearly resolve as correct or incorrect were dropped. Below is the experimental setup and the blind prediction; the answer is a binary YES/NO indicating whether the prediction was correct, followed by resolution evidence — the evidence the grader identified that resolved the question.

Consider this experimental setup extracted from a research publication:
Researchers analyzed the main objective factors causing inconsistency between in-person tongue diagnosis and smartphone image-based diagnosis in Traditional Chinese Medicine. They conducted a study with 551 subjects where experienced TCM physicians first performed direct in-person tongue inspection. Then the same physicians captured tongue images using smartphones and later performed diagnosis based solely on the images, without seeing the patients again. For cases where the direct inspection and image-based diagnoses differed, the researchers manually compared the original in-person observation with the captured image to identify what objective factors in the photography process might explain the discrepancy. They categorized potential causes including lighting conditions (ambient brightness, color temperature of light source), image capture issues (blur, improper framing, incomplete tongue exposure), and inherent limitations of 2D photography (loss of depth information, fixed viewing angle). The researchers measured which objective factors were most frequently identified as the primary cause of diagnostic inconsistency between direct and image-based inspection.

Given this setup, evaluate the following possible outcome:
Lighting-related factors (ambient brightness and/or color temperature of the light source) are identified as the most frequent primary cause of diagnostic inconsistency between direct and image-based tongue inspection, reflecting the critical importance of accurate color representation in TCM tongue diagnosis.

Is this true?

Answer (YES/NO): YES